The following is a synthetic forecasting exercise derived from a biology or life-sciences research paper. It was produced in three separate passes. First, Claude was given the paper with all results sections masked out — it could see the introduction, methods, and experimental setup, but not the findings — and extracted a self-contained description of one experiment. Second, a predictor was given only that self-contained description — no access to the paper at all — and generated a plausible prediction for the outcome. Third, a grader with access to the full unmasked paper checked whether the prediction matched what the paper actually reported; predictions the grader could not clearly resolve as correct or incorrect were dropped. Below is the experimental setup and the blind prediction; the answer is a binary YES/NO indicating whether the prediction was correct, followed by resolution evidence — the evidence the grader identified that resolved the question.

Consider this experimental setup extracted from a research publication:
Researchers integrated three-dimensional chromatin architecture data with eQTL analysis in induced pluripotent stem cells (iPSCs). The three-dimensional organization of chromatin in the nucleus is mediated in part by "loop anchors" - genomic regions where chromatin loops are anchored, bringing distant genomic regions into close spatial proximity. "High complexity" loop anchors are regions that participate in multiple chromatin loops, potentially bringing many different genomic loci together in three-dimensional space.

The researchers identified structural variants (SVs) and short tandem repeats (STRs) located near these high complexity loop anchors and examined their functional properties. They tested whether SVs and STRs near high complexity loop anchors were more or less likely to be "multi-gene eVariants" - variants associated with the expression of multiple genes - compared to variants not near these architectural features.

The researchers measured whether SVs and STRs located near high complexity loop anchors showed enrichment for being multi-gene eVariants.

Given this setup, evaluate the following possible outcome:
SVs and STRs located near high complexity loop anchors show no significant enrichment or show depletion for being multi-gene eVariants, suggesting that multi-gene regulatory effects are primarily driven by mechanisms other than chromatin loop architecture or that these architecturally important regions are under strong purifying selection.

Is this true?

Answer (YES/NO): NO